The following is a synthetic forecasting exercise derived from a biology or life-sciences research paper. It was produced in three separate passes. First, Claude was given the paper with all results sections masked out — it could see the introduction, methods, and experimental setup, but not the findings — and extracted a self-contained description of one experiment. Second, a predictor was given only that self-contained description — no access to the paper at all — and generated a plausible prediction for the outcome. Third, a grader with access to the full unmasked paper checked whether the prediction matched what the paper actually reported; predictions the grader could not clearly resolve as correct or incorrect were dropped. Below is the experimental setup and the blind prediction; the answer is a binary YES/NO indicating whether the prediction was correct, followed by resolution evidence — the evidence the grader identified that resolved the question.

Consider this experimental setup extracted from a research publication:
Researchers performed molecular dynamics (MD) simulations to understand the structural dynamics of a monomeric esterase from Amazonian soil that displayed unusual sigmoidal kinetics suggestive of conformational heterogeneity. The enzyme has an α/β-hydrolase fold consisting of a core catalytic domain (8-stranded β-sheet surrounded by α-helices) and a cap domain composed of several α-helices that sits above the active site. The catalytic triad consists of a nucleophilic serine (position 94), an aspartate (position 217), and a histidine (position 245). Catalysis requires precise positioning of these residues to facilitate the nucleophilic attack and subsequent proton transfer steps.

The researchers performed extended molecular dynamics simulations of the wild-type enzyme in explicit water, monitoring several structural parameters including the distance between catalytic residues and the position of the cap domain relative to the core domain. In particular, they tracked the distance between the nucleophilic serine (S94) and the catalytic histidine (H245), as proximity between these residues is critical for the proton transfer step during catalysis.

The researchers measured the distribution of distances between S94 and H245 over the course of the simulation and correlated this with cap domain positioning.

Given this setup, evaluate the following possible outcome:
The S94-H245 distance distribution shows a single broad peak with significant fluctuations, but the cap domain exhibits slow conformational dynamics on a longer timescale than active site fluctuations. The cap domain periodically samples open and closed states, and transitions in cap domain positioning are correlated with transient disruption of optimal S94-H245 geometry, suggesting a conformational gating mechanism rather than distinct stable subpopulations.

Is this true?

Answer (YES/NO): NO